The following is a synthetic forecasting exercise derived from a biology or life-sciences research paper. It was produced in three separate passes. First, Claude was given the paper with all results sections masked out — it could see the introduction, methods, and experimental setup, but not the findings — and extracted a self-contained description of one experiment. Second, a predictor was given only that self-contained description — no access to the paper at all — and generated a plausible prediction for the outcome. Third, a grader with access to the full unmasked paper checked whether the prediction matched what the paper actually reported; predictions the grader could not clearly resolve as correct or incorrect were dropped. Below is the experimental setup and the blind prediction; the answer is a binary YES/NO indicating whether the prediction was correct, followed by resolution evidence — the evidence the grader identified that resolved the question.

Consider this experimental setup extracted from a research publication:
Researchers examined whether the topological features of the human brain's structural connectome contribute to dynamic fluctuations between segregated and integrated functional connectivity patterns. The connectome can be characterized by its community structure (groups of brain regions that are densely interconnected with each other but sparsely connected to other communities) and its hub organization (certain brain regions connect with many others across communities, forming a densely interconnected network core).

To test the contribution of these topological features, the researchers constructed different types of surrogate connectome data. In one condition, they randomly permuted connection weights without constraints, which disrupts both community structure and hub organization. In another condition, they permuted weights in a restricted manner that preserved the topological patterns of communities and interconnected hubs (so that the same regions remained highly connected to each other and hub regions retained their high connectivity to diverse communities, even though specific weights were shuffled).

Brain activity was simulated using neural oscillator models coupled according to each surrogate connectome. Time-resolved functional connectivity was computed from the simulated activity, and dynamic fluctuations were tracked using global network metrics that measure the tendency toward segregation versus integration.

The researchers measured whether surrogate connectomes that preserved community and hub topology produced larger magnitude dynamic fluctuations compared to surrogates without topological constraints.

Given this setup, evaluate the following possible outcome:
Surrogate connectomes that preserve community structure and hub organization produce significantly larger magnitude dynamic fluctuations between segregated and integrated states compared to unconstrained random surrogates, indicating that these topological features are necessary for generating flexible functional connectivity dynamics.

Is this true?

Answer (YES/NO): YES